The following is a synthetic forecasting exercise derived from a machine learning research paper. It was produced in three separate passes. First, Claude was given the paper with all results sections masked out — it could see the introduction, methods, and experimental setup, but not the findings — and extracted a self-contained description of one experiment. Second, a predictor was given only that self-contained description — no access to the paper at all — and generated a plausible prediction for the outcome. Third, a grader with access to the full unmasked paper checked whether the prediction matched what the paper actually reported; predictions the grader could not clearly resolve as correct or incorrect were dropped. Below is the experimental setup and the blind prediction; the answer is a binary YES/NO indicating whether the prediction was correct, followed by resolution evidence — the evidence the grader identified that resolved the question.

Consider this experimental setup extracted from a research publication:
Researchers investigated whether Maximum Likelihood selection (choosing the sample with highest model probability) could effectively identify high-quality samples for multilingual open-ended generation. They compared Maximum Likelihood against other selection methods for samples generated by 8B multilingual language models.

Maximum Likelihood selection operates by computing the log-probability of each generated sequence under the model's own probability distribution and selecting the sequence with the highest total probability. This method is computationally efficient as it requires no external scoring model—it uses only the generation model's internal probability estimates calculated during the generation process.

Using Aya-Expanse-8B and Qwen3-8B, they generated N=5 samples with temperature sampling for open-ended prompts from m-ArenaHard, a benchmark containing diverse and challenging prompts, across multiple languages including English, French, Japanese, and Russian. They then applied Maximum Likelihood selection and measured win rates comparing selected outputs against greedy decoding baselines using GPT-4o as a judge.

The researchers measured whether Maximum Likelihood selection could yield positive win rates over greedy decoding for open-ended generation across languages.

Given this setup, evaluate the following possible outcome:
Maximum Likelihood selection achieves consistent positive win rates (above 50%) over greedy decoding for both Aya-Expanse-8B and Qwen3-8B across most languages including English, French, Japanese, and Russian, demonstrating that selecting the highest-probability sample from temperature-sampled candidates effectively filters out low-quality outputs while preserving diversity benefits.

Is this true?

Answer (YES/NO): NO